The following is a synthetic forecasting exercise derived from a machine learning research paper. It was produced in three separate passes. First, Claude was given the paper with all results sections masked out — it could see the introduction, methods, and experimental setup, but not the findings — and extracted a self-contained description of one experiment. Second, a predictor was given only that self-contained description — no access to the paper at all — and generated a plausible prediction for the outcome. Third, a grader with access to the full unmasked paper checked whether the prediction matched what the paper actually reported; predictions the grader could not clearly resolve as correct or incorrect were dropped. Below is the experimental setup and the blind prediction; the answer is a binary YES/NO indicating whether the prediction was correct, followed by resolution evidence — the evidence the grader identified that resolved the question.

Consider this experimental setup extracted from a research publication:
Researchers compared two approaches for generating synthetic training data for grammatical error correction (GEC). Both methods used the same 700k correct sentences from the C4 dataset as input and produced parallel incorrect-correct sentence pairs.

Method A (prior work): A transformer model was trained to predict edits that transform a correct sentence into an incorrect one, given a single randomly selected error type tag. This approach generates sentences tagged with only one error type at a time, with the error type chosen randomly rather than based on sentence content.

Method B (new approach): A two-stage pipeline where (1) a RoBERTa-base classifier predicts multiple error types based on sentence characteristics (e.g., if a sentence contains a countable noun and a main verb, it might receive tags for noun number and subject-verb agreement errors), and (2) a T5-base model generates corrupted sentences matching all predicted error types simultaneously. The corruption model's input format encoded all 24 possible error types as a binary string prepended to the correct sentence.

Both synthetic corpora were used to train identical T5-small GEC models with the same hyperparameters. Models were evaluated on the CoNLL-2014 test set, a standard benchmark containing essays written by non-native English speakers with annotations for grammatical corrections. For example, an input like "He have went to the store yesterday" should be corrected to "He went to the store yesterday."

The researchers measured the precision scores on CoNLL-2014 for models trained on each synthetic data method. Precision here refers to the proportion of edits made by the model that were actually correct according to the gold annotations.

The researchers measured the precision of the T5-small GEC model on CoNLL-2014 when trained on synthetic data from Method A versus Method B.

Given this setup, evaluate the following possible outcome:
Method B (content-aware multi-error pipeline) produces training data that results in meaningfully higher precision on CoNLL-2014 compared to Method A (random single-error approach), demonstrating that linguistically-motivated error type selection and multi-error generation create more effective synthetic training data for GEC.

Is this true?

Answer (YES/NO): NO